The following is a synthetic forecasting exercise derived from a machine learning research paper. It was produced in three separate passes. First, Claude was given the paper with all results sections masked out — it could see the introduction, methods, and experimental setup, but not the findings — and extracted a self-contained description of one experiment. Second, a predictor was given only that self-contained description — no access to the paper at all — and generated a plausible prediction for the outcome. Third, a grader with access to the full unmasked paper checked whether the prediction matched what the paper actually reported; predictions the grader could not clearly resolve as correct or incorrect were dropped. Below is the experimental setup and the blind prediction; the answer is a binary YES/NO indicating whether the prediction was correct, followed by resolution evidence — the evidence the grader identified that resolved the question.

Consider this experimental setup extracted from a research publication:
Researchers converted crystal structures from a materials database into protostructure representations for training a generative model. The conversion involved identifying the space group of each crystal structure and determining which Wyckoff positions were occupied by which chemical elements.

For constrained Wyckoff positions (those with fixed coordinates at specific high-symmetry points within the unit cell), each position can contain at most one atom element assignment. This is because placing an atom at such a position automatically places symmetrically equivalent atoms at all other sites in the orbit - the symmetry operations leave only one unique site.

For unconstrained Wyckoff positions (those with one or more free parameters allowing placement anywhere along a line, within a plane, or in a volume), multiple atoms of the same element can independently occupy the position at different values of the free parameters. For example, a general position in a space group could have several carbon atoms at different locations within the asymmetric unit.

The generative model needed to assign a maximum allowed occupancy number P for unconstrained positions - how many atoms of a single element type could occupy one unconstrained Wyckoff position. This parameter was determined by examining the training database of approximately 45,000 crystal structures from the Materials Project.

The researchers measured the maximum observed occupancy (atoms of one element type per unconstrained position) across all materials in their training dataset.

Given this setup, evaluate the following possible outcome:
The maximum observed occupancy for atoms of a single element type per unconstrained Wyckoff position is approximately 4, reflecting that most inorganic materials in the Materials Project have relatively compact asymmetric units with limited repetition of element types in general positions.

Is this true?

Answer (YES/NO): NO